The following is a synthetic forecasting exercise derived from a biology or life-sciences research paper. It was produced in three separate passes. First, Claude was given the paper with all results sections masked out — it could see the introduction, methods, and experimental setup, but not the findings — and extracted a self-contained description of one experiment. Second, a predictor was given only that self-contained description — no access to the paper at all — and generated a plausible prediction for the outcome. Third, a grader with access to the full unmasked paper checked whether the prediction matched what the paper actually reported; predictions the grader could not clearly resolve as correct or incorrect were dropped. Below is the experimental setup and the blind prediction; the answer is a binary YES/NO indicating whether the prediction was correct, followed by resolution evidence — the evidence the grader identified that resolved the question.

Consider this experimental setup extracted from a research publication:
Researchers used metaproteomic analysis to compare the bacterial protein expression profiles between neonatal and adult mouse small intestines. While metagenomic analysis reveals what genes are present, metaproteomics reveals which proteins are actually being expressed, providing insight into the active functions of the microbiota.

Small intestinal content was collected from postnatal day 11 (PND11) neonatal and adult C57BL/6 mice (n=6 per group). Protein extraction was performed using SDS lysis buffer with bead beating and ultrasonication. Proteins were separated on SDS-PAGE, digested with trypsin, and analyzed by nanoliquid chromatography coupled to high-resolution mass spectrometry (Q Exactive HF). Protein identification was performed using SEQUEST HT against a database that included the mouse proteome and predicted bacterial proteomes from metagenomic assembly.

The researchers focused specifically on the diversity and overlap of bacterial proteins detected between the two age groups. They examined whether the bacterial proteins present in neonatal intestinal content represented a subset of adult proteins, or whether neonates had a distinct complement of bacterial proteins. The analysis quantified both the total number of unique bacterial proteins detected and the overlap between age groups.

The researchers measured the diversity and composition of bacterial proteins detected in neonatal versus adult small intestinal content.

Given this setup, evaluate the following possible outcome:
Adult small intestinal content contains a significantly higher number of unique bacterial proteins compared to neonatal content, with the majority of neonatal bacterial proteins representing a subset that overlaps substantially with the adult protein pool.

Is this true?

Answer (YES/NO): NO